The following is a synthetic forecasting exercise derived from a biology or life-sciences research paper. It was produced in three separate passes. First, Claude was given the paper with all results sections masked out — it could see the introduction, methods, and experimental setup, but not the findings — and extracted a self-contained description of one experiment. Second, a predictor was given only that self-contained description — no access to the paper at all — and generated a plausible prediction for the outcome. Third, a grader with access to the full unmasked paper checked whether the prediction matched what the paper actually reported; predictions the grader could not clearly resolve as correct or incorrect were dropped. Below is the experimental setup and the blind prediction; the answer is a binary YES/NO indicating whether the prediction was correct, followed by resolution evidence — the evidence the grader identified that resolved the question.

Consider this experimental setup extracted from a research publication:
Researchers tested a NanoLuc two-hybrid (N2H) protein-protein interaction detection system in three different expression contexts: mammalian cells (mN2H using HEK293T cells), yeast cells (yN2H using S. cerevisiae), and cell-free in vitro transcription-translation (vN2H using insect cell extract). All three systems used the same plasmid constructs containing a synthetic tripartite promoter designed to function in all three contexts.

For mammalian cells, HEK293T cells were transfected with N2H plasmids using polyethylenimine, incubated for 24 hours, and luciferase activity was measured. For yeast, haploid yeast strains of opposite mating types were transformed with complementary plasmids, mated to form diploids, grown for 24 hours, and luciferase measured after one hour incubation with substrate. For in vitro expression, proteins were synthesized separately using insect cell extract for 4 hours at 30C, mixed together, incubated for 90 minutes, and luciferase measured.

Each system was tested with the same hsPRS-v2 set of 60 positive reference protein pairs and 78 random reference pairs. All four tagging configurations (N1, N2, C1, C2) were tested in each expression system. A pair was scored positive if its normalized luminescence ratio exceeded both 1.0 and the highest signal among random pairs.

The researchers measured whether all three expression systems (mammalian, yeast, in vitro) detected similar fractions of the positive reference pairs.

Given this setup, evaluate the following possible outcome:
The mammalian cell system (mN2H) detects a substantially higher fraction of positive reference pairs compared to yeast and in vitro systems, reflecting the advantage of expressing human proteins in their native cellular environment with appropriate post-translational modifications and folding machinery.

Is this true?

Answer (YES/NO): NO